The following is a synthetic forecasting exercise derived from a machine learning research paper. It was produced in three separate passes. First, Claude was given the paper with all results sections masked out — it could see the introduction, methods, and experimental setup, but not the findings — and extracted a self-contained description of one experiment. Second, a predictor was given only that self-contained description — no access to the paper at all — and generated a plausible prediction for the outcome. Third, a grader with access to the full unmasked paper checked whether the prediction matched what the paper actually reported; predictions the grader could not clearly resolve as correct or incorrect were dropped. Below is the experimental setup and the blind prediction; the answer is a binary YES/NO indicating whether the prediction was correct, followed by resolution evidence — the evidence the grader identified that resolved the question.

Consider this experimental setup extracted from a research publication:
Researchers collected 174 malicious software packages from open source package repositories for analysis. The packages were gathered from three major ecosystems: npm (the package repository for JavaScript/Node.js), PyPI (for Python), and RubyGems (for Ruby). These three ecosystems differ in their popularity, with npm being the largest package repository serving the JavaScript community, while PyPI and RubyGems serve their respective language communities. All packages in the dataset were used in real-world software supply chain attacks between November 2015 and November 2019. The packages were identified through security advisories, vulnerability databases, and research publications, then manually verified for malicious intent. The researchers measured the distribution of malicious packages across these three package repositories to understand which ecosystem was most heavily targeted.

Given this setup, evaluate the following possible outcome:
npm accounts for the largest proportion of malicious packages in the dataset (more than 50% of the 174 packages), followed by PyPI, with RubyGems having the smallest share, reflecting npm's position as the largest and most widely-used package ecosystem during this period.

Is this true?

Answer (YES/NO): NO